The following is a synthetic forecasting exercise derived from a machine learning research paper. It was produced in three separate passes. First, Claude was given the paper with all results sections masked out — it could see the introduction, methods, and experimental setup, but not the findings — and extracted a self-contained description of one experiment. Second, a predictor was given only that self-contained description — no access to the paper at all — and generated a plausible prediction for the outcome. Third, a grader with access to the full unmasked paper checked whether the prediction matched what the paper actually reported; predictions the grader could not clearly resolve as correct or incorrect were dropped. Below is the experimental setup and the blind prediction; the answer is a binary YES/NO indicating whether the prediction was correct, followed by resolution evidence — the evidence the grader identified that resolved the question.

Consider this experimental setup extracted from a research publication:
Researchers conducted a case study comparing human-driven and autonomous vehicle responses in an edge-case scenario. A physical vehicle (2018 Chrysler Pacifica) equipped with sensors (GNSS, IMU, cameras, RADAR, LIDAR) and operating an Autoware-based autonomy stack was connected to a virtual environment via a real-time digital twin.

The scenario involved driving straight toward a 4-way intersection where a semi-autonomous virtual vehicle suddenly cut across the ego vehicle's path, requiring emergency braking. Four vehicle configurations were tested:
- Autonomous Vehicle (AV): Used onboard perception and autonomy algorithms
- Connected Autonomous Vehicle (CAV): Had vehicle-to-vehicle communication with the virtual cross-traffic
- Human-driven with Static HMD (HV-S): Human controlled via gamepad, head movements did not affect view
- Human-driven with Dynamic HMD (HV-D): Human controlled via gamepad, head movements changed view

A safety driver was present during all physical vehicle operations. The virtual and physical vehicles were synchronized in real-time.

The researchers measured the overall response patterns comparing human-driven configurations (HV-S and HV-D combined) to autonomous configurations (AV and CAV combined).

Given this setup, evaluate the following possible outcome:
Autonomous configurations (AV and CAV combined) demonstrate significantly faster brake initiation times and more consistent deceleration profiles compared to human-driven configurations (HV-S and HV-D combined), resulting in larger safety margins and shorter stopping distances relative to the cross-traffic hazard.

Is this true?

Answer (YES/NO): NO